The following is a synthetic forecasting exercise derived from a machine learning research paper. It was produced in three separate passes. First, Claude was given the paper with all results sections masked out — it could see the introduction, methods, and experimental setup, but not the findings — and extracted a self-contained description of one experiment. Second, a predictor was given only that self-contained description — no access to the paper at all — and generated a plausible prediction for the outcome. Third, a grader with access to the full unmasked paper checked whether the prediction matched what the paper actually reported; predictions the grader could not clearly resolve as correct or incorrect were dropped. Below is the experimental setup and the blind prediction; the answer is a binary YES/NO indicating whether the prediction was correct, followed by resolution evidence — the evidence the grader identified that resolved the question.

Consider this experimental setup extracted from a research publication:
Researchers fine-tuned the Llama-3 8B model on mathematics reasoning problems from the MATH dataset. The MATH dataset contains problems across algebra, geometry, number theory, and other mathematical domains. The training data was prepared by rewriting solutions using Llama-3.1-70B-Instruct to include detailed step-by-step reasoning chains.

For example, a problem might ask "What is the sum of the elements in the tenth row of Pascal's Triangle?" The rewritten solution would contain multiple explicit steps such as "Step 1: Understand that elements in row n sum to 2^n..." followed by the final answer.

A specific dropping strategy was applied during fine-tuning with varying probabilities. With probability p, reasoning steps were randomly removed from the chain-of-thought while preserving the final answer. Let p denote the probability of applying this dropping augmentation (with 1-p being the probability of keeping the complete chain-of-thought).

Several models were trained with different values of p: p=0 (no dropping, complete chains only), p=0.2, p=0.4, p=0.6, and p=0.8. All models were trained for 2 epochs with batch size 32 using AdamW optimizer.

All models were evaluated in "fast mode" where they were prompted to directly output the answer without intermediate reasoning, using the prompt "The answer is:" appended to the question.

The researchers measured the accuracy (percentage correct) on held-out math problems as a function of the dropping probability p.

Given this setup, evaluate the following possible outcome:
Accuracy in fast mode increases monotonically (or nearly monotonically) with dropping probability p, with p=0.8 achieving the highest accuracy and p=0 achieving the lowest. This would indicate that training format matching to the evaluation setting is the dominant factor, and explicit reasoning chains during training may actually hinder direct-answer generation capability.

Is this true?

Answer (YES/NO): NO